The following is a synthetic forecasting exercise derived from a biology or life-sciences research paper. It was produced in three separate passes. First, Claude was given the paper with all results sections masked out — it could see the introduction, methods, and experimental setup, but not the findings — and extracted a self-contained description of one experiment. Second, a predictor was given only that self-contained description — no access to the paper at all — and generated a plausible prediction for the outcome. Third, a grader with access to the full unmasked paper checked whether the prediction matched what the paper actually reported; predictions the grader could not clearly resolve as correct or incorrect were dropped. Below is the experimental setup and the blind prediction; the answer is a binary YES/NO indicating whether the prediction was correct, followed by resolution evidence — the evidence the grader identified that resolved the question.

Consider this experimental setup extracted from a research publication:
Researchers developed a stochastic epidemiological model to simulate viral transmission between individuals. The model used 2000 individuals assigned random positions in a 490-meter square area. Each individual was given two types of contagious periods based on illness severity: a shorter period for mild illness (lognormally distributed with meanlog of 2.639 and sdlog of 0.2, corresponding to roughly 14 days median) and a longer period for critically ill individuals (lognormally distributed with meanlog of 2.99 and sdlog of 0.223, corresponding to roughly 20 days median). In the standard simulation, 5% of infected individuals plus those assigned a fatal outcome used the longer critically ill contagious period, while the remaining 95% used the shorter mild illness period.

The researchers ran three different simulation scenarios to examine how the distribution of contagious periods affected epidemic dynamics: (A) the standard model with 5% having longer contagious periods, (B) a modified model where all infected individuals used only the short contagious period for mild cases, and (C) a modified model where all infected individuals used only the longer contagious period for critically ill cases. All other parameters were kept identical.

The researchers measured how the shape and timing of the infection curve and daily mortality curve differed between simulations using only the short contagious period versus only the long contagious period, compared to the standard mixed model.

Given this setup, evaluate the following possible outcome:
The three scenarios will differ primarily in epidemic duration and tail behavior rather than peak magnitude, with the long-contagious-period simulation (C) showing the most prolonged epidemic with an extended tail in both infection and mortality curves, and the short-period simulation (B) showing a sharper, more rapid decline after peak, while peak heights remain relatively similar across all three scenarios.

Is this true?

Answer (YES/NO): NO